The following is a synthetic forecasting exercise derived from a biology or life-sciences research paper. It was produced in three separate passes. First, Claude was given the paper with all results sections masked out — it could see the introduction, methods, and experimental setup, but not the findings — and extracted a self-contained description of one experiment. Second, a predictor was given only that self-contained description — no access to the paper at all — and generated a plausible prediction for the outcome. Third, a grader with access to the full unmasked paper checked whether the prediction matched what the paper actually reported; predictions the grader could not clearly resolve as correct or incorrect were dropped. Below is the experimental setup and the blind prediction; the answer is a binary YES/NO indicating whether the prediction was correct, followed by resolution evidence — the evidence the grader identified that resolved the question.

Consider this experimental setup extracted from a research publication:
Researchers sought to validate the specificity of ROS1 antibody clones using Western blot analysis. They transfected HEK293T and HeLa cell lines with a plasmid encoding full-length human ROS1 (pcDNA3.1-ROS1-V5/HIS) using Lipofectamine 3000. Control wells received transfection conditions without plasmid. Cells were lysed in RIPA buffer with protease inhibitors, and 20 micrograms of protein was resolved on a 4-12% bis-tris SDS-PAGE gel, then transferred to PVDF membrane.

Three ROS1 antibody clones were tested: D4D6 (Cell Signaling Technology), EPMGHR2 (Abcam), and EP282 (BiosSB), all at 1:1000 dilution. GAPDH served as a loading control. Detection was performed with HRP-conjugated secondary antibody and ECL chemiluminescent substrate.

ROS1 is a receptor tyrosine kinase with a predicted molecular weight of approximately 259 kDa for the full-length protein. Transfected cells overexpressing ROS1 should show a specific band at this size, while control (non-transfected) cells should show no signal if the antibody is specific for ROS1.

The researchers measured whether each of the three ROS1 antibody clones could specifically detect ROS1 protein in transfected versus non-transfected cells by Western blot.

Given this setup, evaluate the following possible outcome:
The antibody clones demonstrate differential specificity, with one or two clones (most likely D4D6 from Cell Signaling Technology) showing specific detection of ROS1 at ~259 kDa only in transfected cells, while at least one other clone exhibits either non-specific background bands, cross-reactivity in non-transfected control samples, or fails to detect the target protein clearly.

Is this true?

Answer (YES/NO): NO